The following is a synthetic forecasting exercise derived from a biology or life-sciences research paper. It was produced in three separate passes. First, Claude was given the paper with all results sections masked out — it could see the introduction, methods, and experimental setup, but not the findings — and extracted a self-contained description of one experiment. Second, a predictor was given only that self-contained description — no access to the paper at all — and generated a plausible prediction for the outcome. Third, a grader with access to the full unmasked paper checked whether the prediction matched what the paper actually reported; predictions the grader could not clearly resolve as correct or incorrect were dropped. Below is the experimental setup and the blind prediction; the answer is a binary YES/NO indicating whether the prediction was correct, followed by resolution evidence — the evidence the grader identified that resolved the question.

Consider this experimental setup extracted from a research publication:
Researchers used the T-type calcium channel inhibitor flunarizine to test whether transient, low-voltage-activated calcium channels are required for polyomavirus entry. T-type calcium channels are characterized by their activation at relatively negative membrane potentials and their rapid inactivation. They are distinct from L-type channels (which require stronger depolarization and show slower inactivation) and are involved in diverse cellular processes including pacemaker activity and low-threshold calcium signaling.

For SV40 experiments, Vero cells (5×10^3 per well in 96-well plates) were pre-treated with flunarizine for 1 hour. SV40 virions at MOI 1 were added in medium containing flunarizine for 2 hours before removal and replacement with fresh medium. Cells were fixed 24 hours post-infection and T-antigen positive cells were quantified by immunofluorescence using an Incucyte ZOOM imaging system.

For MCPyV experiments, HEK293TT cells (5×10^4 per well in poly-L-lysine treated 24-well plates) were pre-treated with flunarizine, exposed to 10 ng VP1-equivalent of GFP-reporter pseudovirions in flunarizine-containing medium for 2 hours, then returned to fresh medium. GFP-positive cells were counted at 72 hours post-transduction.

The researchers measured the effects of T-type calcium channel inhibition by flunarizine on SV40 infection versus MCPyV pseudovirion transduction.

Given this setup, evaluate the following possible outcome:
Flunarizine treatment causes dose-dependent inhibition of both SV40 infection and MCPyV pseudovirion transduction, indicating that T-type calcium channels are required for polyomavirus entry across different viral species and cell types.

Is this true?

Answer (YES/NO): NO